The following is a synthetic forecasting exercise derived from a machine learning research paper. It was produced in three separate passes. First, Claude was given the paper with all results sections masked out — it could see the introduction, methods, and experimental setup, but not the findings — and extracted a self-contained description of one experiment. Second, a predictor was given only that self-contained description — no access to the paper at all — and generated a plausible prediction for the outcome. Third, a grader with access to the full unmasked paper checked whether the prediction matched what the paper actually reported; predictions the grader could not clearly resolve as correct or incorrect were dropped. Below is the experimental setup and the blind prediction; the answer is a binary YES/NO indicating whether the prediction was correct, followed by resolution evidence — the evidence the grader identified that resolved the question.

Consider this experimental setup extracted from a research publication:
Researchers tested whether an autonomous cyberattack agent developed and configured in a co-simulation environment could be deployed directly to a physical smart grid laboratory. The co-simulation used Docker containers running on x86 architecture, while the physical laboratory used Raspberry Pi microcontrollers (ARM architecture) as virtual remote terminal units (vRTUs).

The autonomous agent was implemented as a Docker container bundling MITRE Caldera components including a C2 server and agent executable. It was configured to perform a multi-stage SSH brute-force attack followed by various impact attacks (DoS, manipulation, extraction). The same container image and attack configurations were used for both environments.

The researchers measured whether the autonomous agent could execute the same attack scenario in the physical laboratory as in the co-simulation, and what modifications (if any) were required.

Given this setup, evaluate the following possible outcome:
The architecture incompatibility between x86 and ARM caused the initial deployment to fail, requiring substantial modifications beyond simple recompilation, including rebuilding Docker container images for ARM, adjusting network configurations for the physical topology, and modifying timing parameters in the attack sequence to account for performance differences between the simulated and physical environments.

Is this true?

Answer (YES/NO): NO